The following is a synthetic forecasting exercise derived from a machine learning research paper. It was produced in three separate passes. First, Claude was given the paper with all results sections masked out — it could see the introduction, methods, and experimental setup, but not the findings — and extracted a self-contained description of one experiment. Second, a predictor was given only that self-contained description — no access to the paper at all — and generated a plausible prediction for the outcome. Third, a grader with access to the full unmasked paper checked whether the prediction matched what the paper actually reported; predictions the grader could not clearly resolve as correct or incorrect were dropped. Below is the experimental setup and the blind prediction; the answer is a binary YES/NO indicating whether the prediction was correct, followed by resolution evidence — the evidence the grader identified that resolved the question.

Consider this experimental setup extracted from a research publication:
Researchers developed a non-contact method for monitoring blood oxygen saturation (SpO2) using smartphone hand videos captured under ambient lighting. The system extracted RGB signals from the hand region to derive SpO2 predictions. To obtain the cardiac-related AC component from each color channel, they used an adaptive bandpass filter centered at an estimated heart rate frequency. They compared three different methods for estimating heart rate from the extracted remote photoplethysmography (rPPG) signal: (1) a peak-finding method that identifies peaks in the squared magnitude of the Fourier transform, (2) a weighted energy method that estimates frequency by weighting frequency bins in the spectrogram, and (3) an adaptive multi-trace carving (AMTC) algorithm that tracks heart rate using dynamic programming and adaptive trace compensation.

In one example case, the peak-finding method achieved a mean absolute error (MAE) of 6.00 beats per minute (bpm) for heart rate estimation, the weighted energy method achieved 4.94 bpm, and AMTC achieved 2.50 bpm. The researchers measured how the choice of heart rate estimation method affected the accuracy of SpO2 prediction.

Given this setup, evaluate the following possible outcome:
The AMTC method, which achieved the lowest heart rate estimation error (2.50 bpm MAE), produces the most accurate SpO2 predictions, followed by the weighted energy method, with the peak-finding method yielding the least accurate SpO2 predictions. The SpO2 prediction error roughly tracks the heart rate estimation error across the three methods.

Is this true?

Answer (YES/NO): YES